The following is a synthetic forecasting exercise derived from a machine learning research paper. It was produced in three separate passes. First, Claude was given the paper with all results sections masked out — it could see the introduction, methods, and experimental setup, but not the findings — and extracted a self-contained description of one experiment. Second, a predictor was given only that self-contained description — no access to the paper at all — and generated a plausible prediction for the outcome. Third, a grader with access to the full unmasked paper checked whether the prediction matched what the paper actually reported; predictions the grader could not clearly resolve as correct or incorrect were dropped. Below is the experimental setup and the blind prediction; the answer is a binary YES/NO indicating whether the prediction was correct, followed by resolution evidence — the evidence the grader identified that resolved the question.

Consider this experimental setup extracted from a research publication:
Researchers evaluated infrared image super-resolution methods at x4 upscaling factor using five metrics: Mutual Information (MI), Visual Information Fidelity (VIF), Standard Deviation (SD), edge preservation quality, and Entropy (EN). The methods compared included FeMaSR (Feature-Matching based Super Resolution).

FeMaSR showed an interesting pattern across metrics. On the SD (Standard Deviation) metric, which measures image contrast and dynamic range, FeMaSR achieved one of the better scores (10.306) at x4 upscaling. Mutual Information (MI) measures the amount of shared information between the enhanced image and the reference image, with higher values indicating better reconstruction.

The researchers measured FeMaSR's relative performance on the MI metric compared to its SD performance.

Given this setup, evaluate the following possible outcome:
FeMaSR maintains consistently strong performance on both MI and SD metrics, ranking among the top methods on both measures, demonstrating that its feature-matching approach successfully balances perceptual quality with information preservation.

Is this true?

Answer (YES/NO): NO